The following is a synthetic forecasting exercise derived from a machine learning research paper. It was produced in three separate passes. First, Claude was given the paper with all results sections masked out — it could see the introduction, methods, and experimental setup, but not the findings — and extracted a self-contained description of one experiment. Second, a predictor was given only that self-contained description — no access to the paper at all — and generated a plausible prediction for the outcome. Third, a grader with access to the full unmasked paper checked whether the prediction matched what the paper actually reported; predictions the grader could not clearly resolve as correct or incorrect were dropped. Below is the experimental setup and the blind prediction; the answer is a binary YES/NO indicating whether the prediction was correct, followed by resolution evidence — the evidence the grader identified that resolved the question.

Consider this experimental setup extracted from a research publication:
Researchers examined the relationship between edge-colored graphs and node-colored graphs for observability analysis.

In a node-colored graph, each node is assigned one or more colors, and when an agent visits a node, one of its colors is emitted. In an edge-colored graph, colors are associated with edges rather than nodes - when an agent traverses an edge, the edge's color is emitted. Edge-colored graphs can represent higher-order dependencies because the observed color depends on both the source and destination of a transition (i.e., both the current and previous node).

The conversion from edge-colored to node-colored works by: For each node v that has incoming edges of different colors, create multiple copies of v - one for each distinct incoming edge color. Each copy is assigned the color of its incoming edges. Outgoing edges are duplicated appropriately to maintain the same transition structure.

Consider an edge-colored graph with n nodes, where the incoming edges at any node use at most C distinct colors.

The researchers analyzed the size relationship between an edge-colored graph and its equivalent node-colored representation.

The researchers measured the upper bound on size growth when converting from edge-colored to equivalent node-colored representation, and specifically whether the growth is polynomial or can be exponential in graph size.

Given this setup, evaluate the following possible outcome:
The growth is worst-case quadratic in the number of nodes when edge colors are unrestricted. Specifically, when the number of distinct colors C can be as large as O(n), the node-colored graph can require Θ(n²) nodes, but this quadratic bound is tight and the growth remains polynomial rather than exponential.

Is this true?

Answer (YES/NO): NO